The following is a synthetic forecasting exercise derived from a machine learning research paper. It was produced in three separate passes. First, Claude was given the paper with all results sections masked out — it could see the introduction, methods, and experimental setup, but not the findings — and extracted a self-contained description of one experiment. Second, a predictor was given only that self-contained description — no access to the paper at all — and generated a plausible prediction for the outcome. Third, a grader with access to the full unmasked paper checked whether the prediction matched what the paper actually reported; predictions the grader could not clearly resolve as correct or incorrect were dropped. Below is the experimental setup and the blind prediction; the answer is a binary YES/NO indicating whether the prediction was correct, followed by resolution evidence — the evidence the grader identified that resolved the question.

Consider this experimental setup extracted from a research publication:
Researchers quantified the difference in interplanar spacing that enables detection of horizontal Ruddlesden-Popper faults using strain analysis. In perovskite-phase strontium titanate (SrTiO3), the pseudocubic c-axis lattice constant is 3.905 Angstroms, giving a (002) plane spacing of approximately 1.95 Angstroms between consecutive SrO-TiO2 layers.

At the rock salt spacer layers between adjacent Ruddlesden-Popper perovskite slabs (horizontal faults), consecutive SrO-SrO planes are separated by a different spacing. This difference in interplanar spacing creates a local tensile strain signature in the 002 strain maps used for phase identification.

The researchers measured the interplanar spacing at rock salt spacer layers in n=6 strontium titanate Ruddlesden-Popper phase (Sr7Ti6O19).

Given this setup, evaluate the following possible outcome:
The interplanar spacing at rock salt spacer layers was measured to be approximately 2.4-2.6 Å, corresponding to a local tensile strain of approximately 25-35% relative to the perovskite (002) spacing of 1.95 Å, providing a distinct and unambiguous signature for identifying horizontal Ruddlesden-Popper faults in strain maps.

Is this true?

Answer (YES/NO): NO